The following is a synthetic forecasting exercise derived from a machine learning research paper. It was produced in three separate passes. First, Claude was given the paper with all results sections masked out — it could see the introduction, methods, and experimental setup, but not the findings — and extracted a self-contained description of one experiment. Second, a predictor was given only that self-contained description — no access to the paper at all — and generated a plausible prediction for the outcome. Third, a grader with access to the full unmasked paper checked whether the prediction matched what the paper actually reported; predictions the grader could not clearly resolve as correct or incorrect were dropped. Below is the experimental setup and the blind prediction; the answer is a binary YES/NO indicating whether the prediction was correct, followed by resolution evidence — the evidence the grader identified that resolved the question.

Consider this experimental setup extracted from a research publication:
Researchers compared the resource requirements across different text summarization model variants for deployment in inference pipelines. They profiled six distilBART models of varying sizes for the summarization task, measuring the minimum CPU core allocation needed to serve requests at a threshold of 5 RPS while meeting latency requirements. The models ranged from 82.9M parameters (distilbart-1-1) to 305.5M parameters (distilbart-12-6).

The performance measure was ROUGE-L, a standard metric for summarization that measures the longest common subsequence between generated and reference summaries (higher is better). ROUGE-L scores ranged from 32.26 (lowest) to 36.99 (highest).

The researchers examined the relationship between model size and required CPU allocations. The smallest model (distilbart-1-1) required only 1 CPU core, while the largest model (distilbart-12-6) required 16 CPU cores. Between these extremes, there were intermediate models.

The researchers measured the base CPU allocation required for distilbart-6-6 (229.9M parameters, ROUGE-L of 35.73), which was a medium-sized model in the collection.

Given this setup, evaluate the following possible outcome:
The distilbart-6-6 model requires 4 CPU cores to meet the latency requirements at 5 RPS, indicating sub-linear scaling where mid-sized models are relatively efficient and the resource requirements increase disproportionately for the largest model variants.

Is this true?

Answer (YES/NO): YES